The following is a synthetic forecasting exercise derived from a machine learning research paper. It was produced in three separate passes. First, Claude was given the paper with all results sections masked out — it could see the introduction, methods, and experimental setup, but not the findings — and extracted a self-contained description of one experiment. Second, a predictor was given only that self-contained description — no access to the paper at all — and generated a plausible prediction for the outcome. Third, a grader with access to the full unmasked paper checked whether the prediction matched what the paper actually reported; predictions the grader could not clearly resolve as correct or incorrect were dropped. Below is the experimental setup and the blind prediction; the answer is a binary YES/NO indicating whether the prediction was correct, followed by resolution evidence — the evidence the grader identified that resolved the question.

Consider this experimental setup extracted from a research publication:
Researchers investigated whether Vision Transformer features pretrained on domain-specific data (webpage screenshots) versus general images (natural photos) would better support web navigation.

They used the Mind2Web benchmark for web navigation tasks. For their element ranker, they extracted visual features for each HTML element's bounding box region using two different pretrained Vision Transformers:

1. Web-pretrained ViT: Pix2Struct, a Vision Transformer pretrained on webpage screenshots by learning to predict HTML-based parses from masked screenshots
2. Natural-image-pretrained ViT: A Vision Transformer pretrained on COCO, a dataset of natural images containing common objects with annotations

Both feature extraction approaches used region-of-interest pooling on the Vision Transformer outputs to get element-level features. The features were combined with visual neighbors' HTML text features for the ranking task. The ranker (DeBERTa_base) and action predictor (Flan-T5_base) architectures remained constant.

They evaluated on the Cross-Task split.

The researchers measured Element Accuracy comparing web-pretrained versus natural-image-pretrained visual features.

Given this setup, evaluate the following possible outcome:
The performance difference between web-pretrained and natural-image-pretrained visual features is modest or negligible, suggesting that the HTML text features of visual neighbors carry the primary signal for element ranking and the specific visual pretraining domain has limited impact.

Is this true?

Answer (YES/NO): NO